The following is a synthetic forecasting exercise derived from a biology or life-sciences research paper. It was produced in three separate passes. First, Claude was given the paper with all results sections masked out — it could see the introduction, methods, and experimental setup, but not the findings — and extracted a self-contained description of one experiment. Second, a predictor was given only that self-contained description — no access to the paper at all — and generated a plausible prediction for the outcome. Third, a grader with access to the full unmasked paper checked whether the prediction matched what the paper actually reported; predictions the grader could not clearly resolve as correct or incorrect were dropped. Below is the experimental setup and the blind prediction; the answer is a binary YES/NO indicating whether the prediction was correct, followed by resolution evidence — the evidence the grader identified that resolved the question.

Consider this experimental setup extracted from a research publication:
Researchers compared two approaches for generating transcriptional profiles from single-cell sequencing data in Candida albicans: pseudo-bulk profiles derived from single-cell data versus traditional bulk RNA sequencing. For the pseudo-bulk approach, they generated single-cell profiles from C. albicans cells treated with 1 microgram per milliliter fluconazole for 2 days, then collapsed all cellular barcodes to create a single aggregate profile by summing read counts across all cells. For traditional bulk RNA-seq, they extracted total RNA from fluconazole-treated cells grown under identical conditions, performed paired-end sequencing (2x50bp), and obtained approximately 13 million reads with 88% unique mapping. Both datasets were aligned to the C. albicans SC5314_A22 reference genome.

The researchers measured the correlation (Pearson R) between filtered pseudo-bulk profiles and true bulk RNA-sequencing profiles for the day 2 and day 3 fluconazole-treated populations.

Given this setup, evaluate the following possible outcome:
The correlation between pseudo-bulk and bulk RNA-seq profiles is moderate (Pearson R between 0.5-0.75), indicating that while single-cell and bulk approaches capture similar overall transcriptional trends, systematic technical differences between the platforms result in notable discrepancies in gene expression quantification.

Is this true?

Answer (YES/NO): YES